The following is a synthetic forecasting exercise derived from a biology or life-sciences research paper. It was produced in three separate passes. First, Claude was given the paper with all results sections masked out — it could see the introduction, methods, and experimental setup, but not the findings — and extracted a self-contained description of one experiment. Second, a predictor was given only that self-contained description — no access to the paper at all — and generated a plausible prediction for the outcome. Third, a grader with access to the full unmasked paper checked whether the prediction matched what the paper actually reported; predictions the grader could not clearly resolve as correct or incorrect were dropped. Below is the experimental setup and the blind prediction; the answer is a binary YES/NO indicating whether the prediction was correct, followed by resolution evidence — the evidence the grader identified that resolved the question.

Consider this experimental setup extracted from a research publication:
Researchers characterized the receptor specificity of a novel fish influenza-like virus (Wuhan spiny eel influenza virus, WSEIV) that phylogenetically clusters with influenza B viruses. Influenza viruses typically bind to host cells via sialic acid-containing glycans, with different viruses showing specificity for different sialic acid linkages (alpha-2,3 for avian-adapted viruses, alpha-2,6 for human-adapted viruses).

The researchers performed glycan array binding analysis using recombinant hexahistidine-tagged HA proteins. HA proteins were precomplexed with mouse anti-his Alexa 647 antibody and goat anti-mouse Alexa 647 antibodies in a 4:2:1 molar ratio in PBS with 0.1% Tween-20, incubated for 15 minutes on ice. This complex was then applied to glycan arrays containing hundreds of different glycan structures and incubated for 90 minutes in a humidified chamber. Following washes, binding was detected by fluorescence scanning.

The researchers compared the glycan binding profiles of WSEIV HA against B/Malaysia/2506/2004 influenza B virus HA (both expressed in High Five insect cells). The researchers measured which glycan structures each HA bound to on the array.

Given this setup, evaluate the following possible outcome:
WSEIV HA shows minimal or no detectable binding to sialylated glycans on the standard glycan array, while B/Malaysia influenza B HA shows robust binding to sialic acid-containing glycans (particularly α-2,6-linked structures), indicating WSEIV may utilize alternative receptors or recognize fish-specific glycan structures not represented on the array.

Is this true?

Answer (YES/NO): NO